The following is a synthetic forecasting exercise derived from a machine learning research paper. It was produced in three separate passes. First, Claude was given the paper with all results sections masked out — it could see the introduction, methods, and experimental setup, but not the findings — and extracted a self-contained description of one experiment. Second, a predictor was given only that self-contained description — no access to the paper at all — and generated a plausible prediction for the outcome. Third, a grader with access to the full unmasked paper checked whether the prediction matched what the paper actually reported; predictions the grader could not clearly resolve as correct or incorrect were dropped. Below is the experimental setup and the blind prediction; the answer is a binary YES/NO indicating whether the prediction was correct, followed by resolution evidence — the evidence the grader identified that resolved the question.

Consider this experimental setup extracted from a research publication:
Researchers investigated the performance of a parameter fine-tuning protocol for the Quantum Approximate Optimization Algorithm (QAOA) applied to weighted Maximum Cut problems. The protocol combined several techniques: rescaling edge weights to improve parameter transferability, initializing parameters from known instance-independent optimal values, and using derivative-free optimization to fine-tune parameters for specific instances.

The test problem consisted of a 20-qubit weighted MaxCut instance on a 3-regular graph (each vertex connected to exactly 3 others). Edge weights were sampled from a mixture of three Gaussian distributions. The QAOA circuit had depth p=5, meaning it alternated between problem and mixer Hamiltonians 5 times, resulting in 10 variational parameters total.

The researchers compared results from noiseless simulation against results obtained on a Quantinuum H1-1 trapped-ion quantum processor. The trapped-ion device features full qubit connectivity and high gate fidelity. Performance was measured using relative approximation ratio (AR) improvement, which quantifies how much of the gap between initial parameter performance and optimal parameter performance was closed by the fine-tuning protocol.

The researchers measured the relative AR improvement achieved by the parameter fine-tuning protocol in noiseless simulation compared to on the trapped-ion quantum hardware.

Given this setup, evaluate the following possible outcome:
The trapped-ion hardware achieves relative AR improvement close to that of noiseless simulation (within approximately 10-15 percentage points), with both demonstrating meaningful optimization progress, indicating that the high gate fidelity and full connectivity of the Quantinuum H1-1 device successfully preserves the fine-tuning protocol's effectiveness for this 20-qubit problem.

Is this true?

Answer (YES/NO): YES